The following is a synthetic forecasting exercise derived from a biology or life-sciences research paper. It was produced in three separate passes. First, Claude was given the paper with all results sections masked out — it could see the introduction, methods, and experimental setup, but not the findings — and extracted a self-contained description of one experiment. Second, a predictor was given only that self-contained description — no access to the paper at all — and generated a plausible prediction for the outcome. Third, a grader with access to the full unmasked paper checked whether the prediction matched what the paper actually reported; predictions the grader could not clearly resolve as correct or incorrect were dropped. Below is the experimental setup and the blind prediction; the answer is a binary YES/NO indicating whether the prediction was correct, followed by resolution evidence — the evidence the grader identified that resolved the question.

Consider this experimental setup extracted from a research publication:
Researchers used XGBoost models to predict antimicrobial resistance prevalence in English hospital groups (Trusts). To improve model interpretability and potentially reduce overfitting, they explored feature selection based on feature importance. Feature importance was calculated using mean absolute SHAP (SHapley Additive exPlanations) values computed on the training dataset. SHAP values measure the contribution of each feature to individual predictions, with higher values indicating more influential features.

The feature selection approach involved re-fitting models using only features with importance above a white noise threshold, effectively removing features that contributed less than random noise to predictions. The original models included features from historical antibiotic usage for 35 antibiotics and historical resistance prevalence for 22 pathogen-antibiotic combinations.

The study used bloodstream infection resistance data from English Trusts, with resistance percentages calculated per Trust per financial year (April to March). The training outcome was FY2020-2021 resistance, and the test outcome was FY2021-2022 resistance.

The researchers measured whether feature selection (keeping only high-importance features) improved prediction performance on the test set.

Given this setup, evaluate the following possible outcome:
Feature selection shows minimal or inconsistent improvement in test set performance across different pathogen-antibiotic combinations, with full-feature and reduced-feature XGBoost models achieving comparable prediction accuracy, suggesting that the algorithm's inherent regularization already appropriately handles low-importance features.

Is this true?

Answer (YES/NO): YES